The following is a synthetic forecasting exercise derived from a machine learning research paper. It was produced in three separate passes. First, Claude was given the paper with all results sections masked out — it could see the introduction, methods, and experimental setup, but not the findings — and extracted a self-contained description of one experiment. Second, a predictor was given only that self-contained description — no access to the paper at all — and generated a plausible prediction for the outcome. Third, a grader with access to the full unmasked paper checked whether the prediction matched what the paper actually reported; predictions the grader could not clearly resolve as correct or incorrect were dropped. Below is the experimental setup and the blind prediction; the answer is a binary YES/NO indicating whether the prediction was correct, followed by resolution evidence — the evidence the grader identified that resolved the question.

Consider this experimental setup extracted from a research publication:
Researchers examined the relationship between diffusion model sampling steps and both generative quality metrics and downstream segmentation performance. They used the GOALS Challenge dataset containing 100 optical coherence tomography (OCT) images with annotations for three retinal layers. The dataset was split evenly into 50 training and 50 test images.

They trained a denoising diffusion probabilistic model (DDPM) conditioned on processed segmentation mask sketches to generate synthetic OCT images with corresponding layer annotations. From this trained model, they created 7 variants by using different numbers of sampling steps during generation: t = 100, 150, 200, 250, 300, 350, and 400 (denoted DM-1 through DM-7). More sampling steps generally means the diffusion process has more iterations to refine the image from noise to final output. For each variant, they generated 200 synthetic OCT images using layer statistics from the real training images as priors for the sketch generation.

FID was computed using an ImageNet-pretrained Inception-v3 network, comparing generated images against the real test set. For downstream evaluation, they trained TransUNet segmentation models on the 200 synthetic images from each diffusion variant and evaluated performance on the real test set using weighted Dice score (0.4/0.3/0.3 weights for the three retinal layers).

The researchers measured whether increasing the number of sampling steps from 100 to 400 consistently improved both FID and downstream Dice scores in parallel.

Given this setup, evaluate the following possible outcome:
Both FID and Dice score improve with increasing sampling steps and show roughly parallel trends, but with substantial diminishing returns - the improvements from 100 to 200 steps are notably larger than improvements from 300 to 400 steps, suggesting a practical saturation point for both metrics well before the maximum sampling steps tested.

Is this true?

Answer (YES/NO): NO